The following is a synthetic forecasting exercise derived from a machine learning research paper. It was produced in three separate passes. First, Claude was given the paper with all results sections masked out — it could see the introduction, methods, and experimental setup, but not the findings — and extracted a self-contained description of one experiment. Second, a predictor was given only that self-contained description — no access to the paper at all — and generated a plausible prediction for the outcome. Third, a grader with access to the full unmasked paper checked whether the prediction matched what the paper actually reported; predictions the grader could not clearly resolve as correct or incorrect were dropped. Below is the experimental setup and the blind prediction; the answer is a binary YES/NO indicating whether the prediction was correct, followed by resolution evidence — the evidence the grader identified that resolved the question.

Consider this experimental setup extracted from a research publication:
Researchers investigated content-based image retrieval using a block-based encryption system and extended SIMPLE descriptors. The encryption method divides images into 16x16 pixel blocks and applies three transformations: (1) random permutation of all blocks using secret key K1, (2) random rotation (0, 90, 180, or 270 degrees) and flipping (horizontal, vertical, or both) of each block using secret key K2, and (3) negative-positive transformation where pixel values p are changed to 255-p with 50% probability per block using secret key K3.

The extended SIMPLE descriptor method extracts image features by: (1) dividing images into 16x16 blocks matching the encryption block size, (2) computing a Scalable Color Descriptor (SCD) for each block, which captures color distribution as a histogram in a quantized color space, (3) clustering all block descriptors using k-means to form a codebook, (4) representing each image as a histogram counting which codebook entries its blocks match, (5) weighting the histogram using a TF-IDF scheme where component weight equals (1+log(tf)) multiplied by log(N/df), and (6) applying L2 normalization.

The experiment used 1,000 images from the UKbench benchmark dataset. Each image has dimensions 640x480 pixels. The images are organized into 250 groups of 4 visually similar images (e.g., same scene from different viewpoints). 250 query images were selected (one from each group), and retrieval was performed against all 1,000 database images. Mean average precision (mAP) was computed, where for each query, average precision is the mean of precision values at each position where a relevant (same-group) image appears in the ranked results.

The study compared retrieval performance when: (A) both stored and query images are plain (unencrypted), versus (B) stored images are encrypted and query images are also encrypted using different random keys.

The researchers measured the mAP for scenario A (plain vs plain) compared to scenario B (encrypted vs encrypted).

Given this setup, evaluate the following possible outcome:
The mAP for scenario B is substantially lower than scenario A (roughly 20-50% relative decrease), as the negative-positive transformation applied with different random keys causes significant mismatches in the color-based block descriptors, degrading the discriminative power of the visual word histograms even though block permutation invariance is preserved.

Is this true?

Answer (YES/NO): NO